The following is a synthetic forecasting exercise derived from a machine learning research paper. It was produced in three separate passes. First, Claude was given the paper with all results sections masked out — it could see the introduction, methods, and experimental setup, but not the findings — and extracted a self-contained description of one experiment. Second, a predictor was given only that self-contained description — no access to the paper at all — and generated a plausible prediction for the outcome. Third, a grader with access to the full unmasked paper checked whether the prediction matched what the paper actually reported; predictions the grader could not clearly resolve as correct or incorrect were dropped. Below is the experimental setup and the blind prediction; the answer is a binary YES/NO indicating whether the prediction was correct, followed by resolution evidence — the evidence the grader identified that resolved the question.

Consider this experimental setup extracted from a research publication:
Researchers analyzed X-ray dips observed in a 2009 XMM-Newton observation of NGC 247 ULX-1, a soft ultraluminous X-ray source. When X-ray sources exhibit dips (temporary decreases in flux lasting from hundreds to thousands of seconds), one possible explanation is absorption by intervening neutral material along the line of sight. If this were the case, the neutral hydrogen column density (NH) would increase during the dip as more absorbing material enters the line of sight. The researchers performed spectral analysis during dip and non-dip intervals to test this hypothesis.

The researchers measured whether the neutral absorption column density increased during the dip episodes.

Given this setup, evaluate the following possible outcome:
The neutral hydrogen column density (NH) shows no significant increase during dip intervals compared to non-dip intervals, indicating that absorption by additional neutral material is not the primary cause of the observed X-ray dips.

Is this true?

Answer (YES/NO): YES